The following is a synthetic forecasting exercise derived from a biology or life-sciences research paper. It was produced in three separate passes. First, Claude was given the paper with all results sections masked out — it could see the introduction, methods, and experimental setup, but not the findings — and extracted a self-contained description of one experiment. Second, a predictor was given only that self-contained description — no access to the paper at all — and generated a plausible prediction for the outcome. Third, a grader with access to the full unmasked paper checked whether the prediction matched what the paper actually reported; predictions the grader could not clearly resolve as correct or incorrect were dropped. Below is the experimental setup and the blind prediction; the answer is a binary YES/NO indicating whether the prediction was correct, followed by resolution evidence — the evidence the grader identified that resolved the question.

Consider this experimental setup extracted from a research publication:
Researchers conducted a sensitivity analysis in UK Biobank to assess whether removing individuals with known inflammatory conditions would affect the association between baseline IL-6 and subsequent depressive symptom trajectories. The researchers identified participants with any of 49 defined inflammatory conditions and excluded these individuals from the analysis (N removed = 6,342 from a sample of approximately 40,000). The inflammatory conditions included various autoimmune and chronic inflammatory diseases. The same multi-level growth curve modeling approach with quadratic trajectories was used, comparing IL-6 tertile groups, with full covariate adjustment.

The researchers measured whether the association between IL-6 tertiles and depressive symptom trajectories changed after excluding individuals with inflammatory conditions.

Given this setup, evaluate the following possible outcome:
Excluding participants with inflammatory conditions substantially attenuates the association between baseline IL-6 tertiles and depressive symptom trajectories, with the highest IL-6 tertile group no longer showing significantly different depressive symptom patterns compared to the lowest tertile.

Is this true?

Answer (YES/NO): NO